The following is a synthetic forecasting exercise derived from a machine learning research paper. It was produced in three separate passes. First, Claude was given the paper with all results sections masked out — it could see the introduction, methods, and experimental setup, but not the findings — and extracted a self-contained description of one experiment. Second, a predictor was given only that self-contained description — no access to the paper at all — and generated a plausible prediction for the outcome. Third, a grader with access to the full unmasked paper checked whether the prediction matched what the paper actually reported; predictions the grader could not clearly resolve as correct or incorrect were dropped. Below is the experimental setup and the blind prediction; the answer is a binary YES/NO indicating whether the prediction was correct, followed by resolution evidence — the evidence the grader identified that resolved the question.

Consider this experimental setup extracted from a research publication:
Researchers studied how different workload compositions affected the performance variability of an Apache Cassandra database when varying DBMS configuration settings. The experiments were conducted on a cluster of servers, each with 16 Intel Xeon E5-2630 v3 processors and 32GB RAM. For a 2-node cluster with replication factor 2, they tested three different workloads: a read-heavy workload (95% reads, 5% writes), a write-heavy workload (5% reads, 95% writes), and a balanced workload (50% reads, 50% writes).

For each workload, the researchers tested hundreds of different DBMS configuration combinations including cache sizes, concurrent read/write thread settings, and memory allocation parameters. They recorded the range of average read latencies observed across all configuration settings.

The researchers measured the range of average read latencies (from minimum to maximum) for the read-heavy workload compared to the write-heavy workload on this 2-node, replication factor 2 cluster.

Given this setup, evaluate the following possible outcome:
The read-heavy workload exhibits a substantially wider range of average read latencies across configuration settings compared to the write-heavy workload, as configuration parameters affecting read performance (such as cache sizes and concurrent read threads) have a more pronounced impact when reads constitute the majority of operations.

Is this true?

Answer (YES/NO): YES